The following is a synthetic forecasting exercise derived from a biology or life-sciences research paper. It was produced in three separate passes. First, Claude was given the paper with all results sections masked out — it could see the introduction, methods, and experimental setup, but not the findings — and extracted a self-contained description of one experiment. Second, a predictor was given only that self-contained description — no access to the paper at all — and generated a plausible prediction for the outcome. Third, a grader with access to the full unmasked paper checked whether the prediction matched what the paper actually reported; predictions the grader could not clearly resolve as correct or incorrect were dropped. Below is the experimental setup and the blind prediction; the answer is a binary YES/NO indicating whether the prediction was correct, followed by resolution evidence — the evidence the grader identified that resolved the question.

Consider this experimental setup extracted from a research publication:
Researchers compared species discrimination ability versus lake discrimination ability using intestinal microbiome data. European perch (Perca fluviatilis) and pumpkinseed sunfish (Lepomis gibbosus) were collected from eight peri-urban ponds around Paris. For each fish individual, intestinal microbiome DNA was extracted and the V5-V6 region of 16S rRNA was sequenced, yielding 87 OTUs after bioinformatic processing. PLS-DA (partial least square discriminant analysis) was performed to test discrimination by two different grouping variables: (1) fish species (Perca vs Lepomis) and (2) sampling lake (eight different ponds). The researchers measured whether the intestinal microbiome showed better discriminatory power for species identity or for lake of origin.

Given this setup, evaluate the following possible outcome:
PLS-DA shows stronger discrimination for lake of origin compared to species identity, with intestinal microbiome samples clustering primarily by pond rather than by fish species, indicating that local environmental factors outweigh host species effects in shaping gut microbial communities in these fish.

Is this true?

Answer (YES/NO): NO